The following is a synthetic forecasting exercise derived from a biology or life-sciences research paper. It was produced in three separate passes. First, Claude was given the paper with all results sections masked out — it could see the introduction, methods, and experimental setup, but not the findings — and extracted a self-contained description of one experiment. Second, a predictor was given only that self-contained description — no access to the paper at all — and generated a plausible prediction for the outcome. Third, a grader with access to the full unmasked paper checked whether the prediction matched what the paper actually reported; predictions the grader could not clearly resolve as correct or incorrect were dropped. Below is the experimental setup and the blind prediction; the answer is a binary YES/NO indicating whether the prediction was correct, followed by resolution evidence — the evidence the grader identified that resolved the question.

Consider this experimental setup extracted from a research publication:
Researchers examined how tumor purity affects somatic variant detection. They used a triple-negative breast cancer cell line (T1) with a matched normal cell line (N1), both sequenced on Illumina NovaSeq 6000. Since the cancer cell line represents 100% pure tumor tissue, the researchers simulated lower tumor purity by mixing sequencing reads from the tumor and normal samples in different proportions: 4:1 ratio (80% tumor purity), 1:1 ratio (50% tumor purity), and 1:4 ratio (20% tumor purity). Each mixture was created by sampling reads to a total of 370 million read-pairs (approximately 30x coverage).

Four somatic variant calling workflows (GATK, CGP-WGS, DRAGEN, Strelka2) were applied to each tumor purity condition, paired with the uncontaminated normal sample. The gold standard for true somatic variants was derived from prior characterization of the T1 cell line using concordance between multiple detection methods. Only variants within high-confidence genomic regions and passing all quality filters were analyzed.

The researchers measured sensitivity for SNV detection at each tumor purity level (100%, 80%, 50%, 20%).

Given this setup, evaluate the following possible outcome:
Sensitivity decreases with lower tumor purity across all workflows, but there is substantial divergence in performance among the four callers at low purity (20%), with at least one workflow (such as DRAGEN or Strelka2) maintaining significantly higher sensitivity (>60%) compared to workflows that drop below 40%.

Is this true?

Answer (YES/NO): NO